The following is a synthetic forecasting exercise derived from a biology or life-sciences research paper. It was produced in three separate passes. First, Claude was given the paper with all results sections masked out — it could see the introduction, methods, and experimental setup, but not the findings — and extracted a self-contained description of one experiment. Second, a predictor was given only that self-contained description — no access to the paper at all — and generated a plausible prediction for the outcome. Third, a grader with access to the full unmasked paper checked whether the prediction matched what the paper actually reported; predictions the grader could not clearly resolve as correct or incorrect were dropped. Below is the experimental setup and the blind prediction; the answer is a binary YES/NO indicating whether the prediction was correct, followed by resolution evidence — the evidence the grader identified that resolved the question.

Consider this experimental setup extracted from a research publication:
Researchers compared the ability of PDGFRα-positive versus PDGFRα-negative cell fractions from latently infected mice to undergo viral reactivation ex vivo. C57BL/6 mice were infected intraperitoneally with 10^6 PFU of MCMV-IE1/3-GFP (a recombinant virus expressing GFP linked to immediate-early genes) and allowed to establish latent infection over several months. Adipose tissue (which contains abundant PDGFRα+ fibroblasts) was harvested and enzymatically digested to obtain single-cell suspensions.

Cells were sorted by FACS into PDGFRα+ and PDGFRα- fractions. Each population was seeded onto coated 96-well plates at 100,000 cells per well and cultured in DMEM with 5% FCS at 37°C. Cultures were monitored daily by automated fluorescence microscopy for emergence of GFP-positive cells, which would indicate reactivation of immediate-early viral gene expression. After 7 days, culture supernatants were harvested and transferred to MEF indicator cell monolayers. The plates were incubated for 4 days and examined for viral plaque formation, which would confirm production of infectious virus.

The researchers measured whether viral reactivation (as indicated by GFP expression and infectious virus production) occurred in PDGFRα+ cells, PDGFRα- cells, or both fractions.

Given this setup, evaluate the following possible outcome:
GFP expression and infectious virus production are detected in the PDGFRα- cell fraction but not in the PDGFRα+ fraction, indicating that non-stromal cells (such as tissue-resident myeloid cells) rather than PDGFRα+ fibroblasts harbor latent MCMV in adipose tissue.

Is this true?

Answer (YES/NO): NO